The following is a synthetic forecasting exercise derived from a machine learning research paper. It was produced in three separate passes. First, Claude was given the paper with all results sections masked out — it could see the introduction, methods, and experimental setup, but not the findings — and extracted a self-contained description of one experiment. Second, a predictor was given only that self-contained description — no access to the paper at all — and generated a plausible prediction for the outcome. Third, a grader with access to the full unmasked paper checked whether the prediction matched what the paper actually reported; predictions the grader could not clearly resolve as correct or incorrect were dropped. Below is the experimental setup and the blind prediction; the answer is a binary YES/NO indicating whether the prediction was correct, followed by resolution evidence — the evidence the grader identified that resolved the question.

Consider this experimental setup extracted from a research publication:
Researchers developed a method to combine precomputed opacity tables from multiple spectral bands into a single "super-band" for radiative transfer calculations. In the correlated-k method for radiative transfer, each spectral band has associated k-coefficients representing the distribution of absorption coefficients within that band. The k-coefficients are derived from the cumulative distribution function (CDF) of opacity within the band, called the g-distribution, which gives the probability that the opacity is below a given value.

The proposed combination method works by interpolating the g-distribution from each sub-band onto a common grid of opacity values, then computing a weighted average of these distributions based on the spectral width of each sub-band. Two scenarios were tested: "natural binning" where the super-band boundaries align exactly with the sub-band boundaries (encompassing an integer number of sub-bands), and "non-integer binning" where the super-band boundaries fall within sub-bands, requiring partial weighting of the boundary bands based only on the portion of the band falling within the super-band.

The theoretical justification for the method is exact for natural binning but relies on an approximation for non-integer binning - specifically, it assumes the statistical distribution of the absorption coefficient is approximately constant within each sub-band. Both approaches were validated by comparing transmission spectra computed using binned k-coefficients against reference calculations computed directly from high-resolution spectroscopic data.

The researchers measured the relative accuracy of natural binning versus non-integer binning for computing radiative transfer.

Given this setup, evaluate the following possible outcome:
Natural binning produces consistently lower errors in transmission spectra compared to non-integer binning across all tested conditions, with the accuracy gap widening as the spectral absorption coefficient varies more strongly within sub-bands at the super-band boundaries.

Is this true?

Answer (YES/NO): NO